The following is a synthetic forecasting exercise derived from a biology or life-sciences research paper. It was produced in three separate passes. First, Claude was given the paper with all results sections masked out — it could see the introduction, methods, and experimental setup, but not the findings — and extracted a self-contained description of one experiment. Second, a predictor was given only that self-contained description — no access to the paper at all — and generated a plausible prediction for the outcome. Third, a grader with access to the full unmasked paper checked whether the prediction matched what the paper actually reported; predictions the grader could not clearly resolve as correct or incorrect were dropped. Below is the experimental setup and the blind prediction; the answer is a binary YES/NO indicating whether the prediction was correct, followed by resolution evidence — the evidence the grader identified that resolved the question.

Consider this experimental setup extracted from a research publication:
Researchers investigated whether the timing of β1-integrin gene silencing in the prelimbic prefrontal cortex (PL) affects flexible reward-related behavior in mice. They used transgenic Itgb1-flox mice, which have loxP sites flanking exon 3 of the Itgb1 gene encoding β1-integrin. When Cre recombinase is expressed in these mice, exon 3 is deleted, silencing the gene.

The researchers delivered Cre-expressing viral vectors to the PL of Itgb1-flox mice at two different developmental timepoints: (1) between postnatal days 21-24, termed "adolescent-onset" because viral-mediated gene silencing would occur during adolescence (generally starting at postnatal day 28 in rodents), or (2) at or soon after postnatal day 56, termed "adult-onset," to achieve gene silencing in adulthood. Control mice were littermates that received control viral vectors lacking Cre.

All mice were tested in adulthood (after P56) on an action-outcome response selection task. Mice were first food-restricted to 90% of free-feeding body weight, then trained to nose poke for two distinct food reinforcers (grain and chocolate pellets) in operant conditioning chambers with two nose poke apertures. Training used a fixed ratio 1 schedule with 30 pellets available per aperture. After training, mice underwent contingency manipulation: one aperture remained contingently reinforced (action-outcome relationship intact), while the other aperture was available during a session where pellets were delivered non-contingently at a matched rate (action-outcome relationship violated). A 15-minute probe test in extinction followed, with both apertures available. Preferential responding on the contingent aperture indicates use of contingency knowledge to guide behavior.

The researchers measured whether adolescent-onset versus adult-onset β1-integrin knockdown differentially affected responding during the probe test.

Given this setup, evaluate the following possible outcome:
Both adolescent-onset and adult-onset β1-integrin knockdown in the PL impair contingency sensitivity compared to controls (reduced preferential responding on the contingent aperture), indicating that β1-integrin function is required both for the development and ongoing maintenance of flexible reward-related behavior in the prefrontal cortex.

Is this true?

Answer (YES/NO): NO